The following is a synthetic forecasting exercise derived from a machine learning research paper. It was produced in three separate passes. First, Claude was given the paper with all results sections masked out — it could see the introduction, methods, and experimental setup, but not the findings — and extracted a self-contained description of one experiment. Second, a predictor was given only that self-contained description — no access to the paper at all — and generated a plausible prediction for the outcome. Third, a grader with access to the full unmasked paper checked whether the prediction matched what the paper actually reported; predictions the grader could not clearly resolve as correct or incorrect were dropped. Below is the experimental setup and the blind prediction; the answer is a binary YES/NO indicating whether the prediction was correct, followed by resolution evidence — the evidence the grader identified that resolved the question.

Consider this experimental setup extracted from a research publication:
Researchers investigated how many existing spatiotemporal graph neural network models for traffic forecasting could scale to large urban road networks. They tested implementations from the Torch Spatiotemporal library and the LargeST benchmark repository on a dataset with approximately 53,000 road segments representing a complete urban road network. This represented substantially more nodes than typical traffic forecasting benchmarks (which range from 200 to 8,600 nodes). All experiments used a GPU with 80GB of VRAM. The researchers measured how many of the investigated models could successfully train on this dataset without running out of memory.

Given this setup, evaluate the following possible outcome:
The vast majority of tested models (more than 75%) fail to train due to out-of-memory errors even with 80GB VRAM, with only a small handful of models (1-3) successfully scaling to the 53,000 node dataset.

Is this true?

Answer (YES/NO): NO